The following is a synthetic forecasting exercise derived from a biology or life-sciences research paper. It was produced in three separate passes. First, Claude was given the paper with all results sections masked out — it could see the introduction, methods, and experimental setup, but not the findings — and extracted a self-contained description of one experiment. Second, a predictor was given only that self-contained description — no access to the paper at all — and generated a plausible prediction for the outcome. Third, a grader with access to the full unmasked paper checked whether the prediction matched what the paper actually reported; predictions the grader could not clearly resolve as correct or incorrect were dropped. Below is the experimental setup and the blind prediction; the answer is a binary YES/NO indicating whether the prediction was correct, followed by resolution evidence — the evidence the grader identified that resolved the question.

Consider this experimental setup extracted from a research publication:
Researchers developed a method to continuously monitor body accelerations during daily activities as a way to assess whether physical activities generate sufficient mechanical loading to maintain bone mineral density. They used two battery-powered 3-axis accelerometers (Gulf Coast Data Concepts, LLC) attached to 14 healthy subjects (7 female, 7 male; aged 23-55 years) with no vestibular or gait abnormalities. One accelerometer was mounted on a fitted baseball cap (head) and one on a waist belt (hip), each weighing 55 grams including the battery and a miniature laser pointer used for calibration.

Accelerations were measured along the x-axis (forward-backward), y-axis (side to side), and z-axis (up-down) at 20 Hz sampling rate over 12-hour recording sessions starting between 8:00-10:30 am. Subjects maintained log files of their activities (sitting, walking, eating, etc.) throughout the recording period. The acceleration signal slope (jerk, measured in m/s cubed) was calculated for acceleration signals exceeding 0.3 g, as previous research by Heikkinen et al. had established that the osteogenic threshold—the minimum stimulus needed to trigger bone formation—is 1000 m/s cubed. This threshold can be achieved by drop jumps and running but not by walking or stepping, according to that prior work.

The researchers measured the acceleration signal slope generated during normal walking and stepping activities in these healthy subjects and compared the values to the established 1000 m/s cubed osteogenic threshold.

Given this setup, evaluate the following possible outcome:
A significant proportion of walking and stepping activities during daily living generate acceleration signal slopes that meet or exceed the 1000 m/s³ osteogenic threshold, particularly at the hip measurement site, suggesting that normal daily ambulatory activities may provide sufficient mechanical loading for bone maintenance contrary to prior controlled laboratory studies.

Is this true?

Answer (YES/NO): NO